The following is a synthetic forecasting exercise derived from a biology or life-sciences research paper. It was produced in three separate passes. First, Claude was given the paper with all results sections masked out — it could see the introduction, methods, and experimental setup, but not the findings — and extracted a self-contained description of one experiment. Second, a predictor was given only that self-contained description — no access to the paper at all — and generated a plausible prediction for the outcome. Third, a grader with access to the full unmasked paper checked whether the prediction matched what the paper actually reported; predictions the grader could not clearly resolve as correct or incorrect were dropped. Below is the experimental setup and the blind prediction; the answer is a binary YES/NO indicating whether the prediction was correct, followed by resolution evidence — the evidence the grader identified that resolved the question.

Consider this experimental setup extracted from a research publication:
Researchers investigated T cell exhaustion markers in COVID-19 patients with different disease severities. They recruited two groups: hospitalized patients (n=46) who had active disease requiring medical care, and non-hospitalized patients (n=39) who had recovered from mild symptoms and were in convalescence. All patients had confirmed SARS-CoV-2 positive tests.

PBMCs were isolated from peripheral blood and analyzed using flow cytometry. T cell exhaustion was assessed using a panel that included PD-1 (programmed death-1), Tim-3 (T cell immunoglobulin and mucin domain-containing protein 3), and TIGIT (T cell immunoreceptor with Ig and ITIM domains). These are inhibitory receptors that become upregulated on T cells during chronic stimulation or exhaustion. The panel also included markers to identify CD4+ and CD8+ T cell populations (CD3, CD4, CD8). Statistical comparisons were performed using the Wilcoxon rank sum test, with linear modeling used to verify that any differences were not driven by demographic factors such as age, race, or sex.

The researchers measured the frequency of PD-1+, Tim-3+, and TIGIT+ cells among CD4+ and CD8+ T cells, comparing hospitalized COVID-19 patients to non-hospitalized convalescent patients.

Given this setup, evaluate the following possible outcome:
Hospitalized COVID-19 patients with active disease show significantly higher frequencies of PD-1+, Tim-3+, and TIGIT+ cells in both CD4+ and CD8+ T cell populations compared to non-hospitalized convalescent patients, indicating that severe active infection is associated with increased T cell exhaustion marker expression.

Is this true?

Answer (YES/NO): NO